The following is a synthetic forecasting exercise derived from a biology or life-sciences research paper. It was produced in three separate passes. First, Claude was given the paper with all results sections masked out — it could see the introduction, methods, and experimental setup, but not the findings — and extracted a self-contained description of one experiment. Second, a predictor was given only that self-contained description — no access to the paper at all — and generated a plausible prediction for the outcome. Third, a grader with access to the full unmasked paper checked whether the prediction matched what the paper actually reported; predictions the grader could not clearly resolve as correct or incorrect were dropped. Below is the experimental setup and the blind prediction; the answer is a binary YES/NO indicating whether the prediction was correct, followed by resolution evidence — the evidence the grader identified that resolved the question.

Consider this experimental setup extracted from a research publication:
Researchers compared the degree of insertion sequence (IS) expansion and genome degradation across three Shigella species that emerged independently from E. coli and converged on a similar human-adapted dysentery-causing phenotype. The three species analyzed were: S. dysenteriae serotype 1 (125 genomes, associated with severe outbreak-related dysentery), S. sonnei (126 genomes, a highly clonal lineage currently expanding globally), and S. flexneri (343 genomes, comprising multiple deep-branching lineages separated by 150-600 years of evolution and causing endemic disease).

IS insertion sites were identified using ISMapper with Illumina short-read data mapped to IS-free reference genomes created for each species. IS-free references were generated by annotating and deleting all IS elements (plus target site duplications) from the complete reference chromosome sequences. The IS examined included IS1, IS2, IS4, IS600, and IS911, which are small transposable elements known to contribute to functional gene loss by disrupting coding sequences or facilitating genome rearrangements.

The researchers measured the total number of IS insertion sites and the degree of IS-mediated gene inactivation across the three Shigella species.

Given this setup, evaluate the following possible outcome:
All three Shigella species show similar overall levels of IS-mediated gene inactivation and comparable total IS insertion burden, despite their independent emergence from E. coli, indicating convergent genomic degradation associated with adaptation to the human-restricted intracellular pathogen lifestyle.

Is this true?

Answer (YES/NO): NO